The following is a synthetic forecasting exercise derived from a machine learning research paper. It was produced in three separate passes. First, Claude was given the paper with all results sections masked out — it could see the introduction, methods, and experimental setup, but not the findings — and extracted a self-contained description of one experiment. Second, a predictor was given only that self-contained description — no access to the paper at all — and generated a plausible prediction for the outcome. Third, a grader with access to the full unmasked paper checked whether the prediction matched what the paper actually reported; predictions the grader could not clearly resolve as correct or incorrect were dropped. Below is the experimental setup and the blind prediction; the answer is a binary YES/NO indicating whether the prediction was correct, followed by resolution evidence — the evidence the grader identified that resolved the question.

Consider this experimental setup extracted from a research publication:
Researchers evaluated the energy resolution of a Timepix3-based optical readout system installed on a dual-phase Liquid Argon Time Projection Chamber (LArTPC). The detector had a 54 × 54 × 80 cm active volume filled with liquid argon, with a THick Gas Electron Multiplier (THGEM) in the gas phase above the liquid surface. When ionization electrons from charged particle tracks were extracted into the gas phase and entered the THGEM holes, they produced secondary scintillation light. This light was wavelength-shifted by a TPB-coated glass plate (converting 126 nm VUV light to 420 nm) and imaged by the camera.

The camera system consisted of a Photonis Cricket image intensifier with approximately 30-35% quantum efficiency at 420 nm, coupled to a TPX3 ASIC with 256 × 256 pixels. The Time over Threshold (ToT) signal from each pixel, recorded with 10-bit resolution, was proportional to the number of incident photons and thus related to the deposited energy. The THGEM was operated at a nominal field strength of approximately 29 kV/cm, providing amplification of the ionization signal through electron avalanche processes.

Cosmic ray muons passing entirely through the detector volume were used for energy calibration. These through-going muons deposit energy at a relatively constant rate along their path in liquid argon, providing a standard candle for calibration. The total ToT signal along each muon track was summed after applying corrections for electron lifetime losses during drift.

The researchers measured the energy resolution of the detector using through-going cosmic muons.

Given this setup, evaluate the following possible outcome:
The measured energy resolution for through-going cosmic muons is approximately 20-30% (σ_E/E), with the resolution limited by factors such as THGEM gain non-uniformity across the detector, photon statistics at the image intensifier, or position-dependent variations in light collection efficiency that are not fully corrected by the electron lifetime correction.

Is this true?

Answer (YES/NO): NO